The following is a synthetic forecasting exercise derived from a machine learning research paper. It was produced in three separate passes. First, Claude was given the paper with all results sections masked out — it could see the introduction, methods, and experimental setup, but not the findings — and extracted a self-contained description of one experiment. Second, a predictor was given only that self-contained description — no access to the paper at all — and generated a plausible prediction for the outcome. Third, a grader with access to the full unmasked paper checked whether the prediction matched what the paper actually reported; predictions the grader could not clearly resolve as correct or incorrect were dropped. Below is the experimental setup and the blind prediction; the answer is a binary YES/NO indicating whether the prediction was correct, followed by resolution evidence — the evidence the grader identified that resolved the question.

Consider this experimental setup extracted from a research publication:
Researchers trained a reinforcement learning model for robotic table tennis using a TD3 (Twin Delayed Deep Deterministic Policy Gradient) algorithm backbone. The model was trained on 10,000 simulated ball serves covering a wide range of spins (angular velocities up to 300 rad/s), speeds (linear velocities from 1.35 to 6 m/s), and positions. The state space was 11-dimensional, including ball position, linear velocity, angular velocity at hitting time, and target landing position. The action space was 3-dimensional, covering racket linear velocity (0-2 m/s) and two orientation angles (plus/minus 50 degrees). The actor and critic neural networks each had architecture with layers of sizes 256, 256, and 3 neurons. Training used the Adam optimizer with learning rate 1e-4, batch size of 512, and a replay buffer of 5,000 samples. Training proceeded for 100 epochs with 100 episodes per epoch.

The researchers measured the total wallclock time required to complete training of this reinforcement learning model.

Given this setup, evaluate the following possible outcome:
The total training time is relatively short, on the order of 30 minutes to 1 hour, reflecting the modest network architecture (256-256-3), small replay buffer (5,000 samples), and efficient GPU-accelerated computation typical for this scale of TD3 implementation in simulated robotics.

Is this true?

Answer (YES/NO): YES